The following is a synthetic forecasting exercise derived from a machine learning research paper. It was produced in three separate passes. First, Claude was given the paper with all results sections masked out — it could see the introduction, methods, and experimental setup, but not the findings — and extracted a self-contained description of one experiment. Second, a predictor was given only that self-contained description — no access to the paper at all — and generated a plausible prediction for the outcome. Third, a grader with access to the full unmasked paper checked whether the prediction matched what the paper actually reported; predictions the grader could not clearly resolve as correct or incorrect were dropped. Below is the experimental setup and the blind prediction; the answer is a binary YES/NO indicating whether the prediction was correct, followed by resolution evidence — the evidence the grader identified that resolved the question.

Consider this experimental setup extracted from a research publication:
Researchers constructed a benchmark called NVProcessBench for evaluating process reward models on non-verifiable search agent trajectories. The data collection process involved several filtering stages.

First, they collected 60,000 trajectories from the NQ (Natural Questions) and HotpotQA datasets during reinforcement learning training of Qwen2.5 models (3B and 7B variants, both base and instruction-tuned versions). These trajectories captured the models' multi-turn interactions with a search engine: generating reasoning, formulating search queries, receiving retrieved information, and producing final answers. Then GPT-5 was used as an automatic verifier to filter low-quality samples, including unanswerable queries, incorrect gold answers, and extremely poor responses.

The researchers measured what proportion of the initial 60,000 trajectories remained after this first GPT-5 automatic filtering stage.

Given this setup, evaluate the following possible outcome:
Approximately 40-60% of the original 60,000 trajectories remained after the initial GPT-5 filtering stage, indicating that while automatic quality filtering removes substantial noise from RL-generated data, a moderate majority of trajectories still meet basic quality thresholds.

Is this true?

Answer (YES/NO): NO